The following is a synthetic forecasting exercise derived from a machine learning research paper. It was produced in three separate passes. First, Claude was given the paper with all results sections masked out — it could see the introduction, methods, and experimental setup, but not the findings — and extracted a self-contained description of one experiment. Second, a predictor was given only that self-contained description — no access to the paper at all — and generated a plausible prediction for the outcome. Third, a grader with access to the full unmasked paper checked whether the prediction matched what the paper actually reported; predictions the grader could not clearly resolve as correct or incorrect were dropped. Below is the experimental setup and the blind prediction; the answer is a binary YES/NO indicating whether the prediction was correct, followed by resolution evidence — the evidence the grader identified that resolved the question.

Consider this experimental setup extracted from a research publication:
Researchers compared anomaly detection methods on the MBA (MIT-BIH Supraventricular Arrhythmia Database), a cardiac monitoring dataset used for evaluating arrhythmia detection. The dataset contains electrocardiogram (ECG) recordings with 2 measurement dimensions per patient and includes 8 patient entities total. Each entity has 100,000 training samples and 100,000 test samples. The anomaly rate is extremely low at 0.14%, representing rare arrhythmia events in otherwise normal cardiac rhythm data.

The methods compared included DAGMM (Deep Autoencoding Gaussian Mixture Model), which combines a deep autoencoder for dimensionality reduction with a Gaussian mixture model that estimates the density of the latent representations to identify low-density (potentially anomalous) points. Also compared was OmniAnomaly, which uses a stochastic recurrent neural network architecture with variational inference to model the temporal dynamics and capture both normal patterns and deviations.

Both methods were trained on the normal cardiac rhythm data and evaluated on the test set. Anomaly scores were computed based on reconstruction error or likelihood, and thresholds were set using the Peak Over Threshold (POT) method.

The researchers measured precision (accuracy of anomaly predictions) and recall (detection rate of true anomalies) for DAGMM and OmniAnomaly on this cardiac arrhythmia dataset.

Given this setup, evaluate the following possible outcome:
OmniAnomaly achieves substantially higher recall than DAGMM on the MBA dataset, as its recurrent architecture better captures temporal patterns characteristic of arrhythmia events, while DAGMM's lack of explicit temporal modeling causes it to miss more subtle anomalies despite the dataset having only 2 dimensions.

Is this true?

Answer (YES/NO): NO